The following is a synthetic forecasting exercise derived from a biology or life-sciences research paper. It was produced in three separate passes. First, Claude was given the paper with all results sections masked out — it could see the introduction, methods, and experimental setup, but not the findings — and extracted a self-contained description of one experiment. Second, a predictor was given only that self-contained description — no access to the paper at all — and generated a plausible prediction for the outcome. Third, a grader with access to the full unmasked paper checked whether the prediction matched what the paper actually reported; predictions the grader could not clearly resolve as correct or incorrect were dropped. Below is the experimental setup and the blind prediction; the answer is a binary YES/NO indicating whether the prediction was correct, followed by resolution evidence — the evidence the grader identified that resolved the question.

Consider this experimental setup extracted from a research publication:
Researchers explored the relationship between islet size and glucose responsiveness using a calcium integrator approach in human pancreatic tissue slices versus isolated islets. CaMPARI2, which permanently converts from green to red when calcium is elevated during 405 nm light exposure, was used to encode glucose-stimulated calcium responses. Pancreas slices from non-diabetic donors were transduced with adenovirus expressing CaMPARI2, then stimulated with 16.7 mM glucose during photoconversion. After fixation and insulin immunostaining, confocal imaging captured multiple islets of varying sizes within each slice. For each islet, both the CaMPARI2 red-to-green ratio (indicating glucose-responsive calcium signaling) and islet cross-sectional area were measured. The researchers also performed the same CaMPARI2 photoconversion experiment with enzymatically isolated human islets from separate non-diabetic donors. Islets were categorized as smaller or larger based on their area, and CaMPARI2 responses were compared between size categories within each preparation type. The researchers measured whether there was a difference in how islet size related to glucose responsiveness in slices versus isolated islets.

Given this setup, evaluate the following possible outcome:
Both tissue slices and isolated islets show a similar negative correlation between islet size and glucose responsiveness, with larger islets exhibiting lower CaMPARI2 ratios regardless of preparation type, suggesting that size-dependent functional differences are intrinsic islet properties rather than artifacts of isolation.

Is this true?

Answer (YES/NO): NO